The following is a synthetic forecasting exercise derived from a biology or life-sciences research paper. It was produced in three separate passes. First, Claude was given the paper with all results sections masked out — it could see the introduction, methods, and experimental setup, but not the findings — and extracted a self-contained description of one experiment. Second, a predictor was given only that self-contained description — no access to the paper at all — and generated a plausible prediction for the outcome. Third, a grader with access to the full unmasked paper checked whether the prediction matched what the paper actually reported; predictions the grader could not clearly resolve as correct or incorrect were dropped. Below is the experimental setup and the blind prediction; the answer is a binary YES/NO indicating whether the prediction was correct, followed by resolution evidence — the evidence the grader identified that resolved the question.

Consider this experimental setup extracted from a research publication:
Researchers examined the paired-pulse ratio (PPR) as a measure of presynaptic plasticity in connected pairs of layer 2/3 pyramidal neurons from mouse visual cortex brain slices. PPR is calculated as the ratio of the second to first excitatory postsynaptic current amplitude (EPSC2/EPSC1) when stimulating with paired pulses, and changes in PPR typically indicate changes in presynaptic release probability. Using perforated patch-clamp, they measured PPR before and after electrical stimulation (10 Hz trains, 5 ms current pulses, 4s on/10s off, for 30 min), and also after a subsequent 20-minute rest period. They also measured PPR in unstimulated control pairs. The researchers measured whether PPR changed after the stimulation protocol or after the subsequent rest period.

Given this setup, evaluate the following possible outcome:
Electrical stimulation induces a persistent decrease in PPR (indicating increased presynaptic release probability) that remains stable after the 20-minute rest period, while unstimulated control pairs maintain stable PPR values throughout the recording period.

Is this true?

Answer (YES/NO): NO